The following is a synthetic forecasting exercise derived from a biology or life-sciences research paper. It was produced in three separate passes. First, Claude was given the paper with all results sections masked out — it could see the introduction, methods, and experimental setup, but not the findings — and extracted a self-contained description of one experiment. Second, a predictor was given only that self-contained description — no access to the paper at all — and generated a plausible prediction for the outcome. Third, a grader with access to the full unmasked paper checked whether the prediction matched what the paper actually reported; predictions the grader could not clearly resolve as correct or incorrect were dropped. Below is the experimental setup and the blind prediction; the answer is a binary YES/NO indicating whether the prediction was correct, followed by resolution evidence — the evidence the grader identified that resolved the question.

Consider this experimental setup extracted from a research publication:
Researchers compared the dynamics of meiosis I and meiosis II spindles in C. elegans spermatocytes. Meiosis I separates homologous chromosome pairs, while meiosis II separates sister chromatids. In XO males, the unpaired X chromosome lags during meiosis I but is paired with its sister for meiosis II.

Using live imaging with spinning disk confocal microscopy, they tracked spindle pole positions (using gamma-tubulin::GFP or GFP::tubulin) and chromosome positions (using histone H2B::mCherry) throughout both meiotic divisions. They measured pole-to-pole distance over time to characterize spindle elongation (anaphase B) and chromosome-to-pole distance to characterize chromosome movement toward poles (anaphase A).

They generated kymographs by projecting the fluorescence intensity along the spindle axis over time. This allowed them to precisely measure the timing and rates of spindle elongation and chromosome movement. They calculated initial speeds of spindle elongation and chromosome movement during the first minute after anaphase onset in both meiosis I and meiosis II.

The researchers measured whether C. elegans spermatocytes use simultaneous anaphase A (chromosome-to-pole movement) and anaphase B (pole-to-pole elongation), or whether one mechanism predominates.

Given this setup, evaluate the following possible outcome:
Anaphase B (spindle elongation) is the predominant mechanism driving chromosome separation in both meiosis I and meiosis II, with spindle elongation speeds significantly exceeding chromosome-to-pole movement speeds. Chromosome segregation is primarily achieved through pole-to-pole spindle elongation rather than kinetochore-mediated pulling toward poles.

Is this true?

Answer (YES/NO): YES